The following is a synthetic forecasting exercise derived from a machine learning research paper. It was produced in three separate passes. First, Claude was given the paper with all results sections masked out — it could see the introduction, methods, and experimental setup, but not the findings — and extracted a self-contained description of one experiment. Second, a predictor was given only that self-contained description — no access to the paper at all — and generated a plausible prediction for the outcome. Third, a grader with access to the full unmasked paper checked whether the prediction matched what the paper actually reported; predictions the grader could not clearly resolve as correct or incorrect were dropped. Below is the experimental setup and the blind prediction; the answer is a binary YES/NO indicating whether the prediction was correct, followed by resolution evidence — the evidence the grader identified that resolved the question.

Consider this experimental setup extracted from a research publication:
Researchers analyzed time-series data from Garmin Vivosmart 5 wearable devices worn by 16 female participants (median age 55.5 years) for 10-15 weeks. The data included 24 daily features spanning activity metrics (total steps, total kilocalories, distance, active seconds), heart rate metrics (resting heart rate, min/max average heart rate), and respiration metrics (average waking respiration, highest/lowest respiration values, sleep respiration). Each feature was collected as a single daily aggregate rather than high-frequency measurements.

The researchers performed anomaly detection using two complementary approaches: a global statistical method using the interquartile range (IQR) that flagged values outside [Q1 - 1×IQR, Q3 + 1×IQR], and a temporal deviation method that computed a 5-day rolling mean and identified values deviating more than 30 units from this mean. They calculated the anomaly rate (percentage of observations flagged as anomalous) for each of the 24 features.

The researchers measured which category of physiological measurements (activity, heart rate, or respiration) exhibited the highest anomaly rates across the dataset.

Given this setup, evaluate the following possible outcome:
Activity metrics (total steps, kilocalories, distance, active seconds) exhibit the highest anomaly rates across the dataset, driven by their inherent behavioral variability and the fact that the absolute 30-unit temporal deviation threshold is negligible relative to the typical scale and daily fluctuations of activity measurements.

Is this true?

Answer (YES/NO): NO